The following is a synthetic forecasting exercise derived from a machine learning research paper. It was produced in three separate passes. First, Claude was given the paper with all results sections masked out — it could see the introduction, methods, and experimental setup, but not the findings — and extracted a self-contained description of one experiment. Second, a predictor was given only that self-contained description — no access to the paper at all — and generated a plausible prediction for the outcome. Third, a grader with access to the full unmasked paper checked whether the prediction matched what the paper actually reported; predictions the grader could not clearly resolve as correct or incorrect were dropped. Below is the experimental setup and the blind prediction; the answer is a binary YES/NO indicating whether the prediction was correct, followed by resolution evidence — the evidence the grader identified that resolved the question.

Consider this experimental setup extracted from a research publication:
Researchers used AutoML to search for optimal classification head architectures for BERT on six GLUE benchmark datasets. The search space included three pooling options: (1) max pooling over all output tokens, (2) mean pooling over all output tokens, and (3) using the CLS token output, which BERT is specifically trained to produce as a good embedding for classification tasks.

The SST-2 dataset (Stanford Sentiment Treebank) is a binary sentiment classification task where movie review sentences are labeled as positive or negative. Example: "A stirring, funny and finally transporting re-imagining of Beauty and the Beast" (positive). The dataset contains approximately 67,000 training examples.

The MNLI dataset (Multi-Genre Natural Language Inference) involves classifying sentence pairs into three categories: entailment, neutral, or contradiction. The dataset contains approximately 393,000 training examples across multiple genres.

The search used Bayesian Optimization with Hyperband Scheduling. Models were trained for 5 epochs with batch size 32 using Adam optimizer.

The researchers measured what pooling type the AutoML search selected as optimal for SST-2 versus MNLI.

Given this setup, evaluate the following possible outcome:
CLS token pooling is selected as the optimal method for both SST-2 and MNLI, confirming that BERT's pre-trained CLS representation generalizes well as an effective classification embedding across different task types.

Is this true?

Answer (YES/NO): NO